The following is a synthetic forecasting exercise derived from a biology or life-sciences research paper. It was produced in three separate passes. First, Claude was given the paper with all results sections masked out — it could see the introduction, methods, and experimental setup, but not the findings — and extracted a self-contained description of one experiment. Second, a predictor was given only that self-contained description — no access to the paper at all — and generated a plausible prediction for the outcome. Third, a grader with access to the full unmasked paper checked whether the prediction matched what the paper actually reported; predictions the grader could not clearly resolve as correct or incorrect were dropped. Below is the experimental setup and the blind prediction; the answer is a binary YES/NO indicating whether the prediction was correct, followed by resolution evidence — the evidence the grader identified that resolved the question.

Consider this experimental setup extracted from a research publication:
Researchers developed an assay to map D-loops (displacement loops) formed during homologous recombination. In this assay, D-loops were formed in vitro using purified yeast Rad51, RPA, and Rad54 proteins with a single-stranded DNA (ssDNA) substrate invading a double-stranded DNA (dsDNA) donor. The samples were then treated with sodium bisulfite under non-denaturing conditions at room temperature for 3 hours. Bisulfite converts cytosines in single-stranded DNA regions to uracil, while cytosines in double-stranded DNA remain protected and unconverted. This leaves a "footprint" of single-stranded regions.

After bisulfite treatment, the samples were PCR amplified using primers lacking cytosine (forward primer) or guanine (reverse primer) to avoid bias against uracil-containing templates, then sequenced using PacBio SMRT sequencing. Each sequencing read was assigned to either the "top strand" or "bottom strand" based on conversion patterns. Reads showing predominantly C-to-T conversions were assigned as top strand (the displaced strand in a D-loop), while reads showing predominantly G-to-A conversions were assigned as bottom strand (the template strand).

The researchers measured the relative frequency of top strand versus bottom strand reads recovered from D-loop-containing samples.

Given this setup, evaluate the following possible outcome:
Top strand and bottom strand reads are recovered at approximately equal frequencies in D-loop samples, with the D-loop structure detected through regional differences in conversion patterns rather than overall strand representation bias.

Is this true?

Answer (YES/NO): NO